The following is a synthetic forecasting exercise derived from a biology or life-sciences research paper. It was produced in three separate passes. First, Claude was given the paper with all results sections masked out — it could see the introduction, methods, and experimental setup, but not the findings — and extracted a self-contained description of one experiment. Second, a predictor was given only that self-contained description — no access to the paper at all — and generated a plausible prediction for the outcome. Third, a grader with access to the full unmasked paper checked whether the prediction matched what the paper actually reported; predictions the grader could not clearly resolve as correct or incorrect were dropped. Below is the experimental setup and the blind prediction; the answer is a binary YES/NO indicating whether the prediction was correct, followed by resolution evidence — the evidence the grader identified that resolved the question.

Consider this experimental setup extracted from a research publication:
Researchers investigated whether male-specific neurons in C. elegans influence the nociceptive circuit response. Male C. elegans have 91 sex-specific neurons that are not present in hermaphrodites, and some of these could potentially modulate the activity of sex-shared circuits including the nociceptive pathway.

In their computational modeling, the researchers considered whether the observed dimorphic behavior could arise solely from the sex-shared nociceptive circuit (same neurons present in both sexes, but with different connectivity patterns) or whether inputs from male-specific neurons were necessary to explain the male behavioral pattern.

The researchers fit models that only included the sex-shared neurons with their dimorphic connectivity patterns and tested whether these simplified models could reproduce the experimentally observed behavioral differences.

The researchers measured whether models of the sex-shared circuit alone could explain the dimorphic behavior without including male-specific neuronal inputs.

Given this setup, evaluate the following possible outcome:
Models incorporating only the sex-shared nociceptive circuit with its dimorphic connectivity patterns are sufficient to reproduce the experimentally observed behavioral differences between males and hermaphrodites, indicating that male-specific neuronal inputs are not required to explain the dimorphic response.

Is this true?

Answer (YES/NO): YES